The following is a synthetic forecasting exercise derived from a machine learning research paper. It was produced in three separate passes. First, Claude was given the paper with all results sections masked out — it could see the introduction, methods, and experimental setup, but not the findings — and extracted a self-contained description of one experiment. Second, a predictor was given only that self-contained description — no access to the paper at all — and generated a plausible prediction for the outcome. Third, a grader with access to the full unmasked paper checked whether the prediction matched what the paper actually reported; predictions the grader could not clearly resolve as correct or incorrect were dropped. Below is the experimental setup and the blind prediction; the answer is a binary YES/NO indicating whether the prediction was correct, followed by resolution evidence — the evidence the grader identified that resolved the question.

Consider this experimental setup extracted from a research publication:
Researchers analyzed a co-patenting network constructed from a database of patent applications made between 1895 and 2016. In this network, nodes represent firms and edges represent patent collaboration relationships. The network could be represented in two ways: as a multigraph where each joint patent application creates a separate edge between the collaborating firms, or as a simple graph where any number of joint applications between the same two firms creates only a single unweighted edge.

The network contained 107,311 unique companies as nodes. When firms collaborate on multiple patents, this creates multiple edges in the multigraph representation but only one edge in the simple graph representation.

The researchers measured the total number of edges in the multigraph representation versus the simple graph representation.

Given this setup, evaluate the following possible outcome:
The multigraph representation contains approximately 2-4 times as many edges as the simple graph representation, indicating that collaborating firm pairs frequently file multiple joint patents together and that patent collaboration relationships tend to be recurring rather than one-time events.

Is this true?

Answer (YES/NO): NO